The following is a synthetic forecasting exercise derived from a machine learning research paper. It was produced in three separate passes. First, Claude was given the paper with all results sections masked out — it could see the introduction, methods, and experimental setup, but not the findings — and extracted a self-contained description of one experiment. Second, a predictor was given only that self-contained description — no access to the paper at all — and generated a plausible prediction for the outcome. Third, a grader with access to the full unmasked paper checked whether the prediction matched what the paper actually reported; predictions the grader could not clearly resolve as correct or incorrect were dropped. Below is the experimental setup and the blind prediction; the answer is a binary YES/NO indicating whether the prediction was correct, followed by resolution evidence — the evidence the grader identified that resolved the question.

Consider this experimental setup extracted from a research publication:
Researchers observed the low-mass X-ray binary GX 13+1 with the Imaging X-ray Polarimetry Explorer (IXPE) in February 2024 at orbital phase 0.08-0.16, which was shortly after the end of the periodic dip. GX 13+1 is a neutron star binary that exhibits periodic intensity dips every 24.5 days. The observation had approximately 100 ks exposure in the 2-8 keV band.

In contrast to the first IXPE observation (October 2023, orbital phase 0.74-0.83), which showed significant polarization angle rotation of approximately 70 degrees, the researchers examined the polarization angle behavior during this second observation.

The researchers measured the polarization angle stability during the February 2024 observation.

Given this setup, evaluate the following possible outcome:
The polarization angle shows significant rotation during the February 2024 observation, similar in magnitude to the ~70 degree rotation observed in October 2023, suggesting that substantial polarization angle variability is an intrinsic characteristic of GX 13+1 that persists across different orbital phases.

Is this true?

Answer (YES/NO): NO